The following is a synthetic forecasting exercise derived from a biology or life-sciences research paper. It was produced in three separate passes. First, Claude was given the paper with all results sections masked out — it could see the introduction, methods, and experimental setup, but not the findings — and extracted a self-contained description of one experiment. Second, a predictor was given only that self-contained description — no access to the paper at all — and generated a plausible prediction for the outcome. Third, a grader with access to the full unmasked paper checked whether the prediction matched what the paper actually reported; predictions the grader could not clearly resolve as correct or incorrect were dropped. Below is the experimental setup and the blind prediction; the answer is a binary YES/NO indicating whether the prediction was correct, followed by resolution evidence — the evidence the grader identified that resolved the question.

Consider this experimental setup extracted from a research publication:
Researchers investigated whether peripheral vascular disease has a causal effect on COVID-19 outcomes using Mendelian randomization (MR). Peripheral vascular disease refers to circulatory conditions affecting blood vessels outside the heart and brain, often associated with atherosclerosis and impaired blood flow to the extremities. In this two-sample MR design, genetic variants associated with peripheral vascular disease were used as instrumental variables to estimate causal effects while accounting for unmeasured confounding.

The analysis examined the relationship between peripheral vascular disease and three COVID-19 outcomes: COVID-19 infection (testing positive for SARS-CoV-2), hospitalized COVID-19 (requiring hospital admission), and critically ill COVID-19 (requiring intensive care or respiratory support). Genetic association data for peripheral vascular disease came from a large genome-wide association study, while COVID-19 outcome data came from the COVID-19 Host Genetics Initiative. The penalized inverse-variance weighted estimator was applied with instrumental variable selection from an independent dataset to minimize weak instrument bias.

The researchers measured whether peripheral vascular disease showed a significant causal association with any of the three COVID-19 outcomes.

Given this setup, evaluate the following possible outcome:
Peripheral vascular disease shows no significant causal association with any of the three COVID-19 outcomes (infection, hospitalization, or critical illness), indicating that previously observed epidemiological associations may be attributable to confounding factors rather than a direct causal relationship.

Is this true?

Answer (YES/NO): NO